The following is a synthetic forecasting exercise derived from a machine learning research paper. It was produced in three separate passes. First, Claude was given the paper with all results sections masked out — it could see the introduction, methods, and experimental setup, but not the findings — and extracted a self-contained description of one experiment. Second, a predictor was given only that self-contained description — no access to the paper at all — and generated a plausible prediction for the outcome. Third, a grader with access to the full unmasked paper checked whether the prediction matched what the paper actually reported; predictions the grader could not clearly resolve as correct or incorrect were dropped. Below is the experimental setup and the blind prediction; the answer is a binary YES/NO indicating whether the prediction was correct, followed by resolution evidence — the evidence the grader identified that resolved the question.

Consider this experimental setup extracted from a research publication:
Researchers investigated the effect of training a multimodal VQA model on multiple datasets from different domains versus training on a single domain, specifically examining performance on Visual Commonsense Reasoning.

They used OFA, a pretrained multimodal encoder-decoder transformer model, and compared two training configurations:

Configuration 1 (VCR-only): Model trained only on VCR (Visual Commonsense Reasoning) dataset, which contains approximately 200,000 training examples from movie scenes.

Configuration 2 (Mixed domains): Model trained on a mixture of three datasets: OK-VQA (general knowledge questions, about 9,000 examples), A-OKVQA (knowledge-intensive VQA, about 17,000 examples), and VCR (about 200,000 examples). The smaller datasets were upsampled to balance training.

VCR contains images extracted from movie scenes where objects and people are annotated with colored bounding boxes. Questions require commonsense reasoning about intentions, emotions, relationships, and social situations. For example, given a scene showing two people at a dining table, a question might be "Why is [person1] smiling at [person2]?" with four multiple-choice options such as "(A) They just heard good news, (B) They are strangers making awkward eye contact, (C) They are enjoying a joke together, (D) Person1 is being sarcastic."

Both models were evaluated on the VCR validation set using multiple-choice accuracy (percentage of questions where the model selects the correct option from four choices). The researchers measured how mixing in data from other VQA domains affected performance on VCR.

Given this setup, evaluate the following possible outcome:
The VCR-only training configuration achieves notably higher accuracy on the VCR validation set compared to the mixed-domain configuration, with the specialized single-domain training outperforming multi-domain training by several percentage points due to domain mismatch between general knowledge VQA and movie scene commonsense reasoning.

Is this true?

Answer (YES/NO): NO